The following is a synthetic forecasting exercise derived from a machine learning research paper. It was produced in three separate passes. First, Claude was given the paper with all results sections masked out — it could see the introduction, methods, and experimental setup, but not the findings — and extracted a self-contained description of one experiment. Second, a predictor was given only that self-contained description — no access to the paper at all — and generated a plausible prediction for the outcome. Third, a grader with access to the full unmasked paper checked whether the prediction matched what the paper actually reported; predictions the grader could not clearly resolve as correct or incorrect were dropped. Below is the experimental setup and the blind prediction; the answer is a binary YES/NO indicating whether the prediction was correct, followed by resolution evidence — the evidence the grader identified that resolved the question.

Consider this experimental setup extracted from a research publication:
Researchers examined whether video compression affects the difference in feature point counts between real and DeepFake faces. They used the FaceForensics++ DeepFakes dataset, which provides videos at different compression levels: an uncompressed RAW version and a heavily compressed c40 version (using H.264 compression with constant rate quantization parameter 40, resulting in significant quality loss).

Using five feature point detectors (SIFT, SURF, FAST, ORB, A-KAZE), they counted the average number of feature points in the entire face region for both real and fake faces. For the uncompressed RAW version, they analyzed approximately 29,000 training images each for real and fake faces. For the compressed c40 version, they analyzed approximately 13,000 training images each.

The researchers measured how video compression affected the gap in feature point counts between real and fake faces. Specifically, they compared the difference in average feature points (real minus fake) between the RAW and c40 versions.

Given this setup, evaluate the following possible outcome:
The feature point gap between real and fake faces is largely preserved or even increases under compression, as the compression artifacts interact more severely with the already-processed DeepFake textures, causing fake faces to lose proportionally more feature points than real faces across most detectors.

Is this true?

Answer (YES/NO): NO